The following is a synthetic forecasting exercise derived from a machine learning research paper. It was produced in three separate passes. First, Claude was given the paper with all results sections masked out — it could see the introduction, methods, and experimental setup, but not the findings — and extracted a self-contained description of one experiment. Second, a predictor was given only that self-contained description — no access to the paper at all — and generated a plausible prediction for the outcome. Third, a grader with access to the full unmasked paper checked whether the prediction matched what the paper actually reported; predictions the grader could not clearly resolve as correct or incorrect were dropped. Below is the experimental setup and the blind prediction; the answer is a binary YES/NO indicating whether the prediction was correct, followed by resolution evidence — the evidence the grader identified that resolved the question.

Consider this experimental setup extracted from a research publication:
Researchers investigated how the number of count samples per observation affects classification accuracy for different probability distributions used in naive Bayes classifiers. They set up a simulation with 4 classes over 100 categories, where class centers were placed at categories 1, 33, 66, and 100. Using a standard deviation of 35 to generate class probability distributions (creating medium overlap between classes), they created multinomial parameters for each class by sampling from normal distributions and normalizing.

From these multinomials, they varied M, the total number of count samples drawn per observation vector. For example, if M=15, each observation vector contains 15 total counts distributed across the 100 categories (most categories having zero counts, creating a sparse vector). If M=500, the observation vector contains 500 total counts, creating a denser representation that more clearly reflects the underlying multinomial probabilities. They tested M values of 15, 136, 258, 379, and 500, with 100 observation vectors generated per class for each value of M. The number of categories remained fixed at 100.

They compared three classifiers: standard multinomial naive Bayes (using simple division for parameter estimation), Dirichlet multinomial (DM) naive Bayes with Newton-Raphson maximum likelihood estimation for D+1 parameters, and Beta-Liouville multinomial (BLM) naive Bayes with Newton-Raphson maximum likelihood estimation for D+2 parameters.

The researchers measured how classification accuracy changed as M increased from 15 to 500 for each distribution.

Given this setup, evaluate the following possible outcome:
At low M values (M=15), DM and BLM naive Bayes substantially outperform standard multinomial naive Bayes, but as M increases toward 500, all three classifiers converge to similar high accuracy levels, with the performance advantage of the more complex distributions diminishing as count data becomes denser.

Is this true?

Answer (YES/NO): NO